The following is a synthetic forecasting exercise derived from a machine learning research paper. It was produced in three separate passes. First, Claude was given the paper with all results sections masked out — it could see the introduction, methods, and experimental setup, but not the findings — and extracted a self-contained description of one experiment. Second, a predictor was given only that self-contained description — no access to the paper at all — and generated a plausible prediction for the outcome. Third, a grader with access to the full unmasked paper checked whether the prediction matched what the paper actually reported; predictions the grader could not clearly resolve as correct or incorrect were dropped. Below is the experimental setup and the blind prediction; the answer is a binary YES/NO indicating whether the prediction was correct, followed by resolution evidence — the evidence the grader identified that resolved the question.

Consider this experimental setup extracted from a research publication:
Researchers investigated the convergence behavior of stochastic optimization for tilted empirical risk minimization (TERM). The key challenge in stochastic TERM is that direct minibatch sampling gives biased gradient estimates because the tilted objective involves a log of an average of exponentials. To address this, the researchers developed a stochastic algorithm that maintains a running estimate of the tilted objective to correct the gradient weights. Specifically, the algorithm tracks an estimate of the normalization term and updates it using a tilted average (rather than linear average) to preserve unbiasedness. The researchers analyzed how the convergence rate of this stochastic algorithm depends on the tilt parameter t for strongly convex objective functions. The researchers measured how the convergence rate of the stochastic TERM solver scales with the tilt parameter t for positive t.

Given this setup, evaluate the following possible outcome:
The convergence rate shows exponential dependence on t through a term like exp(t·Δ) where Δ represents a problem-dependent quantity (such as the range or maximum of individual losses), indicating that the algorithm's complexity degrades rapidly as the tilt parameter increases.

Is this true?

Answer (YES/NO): YES